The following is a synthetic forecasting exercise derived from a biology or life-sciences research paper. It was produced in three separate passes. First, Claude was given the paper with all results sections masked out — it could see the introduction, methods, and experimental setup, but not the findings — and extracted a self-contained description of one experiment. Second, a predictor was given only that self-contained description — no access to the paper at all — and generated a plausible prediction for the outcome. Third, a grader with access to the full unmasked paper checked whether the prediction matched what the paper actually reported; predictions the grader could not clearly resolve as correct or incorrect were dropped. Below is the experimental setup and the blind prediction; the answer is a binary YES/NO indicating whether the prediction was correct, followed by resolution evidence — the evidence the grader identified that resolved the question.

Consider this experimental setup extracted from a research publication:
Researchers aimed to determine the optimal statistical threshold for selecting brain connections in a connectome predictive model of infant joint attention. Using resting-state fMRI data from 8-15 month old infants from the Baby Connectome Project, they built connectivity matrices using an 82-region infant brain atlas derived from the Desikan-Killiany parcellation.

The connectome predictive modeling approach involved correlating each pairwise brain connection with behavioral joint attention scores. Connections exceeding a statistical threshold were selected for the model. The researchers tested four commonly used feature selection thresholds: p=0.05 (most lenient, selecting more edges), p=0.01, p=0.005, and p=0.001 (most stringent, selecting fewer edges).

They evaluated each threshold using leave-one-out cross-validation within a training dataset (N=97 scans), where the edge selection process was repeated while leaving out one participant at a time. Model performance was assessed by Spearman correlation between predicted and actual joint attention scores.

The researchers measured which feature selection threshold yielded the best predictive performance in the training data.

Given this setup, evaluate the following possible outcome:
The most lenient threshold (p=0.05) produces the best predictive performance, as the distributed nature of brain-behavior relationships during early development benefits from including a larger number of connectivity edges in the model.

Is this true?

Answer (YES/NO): NO